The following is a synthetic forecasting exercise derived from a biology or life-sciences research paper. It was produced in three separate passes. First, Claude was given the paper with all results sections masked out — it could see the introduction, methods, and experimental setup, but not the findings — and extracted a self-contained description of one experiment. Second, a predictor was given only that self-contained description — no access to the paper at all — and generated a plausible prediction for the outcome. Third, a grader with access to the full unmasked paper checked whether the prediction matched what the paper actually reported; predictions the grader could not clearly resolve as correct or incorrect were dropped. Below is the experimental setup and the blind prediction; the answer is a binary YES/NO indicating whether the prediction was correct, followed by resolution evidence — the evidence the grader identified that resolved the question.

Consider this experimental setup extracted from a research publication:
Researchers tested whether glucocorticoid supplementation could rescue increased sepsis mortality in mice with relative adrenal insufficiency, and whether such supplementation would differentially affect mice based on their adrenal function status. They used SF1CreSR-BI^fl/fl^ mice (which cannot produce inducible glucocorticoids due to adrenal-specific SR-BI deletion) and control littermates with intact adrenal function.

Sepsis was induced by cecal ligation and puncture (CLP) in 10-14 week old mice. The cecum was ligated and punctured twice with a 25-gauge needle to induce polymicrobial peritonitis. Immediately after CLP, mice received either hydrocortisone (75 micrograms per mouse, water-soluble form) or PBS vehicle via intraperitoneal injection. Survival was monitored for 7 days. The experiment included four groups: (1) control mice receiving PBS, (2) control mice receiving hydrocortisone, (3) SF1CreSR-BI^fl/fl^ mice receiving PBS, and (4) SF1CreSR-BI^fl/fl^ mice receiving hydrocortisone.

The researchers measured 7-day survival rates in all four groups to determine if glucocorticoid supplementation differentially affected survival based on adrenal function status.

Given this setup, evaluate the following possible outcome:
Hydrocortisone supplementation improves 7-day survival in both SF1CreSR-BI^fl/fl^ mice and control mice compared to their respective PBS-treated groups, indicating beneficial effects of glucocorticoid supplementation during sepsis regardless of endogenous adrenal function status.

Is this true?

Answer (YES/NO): NO